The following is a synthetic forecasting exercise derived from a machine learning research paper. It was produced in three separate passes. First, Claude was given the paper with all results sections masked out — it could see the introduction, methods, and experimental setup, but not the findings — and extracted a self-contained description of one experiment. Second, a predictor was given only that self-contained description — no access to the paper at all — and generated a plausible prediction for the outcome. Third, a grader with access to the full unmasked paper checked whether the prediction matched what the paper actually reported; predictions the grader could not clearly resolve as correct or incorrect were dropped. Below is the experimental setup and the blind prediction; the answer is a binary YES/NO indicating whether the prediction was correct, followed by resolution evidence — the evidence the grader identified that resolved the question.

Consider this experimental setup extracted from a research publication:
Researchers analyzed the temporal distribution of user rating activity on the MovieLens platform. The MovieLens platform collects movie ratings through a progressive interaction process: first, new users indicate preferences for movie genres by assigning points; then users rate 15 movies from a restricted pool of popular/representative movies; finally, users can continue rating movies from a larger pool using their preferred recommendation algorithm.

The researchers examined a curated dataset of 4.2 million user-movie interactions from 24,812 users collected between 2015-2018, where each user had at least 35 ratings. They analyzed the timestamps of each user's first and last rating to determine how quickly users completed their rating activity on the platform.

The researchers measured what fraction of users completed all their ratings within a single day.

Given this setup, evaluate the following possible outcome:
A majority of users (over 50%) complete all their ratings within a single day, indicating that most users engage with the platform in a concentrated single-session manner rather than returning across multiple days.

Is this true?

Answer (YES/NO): NO